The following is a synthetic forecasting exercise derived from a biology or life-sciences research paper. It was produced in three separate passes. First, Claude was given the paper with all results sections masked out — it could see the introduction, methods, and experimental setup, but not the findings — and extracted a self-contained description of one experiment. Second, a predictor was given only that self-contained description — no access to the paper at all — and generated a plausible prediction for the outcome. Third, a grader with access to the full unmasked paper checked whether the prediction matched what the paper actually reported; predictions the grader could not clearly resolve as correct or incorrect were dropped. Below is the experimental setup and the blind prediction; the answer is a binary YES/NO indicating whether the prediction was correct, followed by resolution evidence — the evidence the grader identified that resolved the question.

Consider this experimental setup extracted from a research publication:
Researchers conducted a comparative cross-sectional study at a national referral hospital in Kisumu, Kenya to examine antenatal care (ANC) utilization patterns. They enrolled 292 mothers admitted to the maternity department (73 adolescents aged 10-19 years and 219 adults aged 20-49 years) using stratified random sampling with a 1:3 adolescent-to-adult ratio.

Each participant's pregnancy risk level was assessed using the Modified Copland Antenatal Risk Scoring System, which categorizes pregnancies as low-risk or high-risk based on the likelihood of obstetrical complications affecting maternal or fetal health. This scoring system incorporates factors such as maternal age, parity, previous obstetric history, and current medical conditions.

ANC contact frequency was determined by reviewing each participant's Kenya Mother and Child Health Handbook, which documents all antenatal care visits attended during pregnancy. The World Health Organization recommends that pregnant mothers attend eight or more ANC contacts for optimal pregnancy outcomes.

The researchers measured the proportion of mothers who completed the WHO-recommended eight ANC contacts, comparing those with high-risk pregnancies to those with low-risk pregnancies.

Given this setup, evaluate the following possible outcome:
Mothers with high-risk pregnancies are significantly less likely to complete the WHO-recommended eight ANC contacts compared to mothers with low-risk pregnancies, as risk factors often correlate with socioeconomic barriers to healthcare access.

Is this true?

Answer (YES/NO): YES